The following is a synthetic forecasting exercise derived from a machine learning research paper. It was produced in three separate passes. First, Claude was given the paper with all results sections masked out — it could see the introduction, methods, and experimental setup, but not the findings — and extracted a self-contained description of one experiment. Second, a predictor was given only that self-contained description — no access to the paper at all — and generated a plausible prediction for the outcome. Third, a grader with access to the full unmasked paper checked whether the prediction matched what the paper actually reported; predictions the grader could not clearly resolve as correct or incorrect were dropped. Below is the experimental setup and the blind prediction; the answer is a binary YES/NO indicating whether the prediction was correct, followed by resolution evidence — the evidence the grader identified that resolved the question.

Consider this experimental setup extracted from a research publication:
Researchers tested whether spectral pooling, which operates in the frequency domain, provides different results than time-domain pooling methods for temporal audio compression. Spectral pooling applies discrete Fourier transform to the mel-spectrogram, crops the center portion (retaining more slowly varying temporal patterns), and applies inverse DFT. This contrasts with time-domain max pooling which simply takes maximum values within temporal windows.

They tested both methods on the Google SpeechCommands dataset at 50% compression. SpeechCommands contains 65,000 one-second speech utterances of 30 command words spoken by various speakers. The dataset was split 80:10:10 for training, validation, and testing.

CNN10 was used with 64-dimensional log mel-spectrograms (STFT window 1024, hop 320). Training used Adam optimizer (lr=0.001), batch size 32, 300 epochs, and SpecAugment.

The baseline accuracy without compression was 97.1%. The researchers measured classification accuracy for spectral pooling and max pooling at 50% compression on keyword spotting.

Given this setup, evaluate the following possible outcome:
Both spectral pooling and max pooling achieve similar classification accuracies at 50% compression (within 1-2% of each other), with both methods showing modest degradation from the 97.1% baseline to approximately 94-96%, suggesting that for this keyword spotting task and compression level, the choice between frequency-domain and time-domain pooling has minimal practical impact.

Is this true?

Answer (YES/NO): NO